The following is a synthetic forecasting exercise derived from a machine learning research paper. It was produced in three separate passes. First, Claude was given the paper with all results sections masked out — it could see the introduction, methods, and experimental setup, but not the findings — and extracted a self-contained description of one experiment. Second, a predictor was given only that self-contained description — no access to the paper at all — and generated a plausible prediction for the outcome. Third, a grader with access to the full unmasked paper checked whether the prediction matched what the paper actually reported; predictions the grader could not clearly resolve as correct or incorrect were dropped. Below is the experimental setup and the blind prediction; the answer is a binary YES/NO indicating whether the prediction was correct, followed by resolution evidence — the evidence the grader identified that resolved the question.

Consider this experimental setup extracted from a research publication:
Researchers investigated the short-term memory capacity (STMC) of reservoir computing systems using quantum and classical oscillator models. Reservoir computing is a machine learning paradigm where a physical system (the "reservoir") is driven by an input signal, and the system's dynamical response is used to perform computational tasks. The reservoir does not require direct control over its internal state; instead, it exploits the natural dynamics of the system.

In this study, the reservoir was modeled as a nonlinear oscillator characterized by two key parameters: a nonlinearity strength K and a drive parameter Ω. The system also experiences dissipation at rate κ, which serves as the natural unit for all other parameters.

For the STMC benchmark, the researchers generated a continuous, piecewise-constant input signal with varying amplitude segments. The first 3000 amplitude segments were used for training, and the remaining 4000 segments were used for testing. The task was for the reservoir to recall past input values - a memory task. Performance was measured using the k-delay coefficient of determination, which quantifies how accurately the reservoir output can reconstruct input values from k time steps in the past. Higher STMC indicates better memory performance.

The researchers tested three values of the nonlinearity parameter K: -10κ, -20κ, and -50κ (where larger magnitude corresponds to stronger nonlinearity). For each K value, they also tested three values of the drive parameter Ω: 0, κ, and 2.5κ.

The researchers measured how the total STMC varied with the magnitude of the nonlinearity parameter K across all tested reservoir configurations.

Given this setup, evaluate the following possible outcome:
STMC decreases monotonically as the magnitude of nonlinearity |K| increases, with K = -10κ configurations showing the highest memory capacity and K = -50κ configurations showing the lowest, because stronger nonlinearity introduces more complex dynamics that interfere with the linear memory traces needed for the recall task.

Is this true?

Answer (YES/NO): YES